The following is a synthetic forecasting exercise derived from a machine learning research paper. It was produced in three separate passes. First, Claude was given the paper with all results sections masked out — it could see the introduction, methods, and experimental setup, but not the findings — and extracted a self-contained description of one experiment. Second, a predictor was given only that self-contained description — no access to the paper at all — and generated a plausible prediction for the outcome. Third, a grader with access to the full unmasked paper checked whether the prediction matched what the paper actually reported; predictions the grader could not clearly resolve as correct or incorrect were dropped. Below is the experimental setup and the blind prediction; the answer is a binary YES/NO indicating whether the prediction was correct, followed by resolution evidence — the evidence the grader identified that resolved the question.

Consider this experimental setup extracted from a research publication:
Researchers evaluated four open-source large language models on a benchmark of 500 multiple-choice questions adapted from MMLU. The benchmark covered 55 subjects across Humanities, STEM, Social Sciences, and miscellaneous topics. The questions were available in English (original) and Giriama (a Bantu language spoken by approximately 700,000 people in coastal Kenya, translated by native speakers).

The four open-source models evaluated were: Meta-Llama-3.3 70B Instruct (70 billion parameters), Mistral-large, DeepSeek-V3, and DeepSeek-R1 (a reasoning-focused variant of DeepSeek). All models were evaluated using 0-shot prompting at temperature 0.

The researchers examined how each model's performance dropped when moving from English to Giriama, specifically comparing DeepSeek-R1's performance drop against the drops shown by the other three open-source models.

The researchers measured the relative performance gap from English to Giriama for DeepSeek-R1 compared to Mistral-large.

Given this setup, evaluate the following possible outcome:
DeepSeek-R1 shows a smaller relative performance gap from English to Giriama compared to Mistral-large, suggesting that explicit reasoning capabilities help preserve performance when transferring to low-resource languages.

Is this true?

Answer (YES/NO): YES